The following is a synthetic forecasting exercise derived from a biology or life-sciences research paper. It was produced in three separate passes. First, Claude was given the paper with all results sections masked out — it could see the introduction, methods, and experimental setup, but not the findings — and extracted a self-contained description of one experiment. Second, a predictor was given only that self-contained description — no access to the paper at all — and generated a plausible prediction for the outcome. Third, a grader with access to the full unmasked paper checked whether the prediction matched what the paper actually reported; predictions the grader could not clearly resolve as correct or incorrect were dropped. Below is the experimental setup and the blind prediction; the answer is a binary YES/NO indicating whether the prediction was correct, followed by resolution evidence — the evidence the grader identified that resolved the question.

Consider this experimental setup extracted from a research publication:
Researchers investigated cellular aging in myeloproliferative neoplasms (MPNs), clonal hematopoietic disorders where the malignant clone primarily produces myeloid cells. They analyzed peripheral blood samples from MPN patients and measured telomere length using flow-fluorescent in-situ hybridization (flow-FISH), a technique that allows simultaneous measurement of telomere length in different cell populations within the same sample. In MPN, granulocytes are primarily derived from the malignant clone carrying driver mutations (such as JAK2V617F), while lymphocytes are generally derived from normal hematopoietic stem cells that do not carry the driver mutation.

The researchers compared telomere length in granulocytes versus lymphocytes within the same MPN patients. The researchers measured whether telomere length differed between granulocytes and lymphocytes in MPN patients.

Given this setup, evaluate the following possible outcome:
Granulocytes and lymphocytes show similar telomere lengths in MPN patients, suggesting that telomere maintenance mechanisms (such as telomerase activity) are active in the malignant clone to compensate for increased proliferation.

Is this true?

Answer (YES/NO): NO